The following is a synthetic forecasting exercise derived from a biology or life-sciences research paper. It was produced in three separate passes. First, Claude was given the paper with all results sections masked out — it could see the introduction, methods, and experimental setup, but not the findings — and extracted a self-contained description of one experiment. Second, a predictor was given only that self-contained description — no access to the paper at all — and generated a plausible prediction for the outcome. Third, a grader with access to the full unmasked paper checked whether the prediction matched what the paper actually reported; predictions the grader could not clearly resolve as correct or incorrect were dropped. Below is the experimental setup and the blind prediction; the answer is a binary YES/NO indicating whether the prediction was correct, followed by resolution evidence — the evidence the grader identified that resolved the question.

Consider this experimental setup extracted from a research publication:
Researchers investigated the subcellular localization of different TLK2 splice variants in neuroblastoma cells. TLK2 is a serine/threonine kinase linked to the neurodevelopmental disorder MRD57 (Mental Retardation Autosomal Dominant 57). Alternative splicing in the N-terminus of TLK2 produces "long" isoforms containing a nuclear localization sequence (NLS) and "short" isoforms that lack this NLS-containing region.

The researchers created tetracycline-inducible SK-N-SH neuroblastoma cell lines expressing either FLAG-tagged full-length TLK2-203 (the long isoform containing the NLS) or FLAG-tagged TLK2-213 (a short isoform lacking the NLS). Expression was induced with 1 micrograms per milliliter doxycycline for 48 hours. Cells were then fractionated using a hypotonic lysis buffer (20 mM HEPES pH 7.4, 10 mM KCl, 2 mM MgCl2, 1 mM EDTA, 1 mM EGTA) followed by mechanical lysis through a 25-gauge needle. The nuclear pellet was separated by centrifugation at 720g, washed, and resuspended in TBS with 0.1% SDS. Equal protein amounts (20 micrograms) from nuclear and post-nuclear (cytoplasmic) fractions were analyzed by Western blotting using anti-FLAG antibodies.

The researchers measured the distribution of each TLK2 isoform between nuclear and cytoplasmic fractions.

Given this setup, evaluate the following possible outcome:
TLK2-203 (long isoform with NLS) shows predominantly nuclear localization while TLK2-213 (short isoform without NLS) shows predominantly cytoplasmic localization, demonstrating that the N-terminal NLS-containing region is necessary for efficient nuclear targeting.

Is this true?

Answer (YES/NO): YES